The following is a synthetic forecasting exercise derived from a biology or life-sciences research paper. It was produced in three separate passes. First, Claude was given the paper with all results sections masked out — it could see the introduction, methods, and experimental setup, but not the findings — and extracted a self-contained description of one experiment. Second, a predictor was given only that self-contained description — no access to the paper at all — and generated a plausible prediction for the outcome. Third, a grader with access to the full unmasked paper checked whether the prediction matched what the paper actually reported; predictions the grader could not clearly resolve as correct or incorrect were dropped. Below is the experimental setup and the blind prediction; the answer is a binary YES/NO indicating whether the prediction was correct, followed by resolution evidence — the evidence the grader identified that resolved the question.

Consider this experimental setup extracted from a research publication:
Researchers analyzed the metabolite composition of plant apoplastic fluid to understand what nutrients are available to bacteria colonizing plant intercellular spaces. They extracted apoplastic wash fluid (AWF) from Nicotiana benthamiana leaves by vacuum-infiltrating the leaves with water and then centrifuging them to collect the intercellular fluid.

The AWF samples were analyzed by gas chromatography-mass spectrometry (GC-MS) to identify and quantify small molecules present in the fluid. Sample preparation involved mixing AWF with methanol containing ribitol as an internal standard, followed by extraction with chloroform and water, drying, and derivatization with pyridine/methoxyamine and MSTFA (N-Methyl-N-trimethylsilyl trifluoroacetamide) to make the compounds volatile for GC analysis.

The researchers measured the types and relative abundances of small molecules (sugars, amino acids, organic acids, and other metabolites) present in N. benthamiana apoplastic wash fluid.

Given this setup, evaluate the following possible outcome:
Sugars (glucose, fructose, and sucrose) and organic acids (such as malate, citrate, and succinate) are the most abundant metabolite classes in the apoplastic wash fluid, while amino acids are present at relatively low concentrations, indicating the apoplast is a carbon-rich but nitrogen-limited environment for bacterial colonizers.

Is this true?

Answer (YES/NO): NO